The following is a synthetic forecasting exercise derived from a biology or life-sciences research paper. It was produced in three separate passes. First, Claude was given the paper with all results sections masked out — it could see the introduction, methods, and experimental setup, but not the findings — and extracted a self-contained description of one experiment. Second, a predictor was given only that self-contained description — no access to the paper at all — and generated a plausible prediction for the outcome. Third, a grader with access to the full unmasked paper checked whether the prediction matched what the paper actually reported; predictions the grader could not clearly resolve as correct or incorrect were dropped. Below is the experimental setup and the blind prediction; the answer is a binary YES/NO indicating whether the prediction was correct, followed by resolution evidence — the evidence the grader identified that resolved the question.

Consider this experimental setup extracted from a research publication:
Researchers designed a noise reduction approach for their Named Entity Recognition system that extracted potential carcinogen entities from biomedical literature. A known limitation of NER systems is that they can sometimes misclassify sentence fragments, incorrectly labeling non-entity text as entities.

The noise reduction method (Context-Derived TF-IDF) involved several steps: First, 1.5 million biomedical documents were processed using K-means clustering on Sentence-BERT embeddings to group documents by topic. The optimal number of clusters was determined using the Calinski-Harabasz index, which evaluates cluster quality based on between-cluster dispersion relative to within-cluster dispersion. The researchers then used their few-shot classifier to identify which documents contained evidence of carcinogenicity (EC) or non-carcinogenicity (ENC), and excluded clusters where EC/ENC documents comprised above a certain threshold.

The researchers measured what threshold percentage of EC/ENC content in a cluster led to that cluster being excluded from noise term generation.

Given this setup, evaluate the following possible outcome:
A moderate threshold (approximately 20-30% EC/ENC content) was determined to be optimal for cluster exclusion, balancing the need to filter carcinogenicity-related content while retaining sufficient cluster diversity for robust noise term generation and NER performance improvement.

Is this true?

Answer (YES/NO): YES